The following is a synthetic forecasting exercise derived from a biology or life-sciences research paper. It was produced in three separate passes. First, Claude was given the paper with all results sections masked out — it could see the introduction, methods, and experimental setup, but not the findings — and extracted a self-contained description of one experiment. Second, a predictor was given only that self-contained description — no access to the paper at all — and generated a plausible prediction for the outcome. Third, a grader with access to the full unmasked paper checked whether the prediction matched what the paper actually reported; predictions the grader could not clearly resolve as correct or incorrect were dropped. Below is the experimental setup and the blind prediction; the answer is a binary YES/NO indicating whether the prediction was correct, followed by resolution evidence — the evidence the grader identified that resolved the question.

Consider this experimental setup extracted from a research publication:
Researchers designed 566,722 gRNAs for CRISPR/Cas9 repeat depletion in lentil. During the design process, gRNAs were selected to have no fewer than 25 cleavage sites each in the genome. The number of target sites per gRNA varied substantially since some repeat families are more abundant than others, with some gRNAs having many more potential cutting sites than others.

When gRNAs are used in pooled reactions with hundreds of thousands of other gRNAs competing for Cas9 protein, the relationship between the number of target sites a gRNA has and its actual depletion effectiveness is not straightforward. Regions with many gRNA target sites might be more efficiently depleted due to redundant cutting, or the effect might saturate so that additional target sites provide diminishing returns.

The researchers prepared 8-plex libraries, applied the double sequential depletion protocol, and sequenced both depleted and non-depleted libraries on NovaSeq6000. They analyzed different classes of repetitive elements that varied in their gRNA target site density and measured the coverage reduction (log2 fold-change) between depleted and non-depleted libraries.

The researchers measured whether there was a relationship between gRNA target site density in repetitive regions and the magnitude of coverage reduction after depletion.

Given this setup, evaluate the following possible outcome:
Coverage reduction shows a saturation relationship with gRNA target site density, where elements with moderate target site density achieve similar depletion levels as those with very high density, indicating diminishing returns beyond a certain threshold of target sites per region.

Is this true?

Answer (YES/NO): NO